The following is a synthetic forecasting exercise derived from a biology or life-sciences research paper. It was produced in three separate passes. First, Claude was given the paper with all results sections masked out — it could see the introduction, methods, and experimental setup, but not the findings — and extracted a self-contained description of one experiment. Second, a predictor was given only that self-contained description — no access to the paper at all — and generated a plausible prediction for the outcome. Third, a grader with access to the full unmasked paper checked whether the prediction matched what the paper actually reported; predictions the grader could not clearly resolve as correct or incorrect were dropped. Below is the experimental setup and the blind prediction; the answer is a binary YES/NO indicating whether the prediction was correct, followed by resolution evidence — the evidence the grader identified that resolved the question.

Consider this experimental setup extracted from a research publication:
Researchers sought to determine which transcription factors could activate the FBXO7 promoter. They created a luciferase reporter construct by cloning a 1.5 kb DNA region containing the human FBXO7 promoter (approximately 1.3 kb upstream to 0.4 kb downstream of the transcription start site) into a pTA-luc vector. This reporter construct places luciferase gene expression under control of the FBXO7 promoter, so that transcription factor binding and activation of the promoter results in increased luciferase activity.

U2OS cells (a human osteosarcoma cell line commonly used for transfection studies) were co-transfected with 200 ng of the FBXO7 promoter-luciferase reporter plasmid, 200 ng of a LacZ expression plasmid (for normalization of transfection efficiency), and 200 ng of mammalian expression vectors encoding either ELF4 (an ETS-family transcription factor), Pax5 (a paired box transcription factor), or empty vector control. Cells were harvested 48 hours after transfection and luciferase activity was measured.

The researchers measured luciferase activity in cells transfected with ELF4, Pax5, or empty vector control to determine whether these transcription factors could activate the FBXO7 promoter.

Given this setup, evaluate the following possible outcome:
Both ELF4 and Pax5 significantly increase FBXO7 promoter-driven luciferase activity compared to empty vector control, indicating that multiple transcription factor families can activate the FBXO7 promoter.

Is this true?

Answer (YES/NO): YES